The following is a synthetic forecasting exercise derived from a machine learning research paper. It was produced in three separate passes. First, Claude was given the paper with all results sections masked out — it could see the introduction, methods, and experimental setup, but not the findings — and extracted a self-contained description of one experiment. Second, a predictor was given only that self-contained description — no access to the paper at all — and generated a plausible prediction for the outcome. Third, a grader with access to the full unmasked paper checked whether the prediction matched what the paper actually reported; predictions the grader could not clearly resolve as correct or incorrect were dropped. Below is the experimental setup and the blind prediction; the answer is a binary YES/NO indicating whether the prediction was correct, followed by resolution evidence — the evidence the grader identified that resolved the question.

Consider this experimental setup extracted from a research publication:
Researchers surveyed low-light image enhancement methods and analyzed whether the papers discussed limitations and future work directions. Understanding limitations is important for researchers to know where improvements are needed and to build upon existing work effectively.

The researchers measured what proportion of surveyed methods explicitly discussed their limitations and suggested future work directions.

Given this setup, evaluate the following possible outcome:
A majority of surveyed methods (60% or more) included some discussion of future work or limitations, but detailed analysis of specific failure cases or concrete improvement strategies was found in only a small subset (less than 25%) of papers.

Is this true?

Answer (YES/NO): NO